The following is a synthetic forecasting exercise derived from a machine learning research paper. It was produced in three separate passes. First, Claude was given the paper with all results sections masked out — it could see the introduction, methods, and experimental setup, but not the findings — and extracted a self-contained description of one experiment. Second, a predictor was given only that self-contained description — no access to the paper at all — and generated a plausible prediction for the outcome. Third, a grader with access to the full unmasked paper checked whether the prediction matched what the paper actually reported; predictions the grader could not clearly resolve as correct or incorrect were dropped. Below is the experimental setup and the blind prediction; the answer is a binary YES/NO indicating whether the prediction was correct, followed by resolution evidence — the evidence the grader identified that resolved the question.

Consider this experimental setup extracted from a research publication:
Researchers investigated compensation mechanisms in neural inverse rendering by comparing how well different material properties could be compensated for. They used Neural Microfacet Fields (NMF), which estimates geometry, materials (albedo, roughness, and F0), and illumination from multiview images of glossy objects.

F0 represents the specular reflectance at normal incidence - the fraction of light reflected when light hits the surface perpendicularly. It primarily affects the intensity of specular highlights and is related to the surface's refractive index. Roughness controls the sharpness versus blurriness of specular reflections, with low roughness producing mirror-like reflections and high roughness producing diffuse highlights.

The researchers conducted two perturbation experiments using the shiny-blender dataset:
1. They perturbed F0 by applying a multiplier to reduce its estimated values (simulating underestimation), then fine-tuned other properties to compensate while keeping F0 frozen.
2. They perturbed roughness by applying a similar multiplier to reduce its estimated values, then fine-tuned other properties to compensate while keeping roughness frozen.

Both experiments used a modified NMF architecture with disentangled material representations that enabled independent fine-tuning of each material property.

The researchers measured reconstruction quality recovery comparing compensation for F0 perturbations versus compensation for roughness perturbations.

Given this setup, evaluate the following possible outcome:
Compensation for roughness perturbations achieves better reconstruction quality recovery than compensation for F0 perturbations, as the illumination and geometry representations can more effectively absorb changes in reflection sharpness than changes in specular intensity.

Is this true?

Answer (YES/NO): NO